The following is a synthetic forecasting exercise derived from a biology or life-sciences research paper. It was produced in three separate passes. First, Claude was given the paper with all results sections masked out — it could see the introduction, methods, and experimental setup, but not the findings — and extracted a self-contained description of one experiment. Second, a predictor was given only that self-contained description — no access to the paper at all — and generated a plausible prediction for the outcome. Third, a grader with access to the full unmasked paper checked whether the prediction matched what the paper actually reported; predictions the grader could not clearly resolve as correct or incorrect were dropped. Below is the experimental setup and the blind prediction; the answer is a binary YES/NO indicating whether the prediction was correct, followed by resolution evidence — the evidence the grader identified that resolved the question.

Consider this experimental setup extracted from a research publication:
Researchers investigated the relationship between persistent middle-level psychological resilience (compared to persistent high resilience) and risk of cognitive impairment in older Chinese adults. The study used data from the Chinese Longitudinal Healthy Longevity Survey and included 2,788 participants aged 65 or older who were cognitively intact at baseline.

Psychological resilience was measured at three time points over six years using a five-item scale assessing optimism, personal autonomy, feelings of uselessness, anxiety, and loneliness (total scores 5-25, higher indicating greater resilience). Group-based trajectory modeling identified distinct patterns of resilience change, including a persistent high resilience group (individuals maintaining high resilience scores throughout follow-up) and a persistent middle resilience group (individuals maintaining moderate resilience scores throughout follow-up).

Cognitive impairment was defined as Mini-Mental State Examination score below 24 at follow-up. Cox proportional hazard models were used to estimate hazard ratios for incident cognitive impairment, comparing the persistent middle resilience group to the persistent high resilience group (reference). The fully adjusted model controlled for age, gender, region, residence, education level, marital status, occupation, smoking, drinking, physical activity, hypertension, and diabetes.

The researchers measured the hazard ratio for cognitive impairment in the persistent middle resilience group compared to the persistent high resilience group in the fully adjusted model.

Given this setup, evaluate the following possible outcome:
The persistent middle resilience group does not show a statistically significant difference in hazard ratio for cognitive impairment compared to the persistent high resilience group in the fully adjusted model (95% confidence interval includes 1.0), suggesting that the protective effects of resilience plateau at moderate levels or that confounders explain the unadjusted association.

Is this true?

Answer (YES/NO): NO